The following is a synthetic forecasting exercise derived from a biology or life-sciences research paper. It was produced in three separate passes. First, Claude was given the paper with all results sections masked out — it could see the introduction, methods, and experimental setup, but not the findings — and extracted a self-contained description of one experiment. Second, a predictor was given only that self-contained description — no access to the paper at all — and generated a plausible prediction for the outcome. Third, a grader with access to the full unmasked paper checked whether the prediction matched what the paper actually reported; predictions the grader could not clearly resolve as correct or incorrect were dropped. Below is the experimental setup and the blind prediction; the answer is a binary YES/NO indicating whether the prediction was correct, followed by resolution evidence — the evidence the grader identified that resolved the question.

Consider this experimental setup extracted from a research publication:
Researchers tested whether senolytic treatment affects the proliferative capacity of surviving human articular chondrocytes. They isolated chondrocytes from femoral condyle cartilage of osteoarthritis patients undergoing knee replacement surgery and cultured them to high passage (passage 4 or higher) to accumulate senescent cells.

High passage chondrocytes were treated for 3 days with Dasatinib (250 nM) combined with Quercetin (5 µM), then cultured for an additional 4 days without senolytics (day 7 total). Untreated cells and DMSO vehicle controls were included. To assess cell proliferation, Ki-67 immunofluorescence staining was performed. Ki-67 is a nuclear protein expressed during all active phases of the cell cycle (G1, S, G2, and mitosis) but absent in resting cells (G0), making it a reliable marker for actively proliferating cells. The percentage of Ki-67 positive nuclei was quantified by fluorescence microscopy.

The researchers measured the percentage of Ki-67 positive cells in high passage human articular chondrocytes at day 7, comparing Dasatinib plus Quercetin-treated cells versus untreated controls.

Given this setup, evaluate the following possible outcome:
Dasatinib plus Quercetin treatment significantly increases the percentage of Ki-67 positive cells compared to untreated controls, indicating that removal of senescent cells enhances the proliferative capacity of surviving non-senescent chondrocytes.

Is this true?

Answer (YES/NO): NO